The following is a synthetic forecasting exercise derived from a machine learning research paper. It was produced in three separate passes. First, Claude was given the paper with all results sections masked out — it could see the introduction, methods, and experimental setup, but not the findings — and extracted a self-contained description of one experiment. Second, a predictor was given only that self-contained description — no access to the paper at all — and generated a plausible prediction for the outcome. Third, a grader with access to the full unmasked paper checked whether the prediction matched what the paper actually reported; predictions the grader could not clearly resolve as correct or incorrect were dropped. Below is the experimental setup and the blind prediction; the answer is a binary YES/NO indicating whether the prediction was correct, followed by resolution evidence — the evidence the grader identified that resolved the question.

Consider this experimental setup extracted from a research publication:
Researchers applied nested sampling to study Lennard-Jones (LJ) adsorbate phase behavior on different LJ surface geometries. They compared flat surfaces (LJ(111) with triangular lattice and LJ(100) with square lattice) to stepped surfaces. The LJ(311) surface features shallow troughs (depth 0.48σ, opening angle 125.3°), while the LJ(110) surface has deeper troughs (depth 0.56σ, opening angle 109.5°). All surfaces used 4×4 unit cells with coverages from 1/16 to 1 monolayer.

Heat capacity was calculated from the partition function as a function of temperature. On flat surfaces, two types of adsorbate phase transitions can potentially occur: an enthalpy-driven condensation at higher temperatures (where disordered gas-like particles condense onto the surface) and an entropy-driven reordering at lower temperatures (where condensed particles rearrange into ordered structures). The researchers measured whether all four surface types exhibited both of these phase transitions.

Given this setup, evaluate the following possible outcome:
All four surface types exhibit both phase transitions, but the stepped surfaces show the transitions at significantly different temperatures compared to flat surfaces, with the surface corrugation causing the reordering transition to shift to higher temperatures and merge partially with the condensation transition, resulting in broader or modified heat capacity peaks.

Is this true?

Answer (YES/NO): NO